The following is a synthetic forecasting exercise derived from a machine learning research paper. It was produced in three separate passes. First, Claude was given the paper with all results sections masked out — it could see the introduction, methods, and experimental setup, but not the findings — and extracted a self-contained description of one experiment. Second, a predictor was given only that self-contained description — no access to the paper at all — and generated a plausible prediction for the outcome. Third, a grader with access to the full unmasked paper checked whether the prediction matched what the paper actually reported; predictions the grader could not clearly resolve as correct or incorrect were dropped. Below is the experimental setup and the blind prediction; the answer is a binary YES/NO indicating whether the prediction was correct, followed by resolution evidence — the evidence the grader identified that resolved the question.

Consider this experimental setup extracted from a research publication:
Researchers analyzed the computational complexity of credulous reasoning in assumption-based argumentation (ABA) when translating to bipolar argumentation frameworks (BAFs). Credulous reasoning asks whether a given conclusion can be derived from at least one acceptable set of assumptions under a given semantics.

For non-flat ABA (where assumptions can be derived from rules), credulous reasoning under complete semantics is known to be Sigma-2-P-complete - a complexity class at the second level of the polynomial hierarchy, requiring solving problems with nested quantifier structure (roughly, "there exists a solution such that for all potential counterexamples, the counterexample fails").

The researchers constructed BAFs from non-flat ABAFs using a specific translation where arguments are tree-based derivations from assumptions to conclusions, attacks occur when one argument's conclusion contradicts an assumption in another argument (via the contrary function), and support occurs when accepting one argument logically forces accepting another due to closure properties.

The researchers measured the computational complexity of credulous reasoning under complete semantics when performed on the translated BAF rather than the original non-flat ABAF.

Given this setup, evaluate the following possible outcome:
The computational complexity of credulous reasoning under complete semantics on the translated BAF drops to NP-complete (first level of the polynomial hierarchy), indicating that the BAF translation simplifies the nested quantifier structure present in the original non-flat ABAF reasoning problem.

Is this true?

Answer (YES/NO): YES